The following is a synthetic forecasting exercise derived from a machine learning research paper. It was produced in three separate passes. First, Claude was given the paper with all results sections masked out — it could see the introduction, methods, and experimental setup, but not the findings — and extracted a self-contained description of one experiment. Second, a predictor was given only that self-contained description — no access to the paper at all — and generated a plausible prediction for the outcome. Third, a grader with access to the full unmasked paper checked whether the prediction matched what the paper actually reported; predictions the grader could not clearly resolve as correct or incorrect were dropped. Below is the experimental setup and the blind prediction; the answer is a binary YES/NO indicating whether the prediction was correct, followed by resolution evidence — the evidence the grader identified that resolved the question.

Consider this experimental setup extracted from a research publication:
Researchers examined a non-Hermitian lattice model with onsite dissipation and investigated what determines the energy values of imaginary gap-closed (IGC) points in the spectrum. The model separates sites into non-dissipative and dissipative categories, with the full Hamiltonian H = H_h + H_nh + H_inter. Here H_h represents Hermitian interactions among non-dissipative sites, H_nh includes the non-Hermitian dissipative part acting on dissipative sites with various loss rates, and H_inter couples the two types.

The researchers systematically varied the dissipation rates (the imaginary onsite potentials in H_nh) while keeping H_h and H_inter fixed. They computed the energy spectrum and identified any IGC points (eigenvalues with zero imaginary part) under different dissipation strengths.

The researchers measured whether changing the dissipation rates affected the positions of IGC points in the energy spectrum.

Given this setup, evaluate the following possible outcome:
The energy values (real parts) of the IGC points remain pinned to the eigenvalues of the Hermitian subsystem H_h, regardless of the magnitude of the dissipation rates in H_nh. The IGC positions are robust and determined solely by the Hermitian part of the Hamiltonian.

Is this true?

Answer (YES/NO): YES